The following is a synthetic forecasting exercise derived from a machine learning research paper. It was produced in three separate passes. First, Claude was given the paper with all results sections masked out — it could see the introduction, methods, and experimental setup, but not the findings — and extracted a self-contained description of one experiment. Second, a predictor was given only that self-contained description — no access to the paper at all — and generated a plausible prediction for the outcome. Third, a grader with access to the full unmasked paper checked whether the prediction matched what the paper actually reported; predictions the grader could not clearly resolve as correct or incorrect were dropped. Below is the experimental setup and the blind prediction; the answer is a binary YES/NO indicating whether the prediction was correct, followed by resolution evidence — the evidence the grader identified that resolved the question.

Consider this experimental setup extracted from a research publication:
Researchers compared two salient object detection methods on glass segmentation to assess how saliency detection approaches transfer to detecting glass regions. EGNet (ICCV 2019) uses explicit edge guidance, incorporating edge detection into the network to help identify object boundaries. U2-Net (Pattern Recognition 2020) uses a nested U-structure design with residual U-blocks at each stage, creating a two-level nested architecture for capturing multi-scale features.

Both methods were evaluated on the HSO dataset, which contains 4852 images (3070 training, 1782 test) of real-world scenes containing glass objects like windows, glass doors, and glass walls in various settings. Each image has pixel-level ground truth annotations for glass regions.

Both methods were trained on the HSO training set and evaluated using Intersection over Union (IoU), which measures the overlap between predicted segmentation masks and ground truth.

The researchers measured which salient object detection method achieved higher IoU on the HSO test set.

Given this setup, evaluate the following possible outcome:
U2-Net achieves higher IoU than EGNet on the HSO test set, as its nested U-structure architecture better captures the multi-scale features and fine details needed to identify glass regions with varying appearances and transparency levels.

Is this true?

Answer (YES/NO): NO